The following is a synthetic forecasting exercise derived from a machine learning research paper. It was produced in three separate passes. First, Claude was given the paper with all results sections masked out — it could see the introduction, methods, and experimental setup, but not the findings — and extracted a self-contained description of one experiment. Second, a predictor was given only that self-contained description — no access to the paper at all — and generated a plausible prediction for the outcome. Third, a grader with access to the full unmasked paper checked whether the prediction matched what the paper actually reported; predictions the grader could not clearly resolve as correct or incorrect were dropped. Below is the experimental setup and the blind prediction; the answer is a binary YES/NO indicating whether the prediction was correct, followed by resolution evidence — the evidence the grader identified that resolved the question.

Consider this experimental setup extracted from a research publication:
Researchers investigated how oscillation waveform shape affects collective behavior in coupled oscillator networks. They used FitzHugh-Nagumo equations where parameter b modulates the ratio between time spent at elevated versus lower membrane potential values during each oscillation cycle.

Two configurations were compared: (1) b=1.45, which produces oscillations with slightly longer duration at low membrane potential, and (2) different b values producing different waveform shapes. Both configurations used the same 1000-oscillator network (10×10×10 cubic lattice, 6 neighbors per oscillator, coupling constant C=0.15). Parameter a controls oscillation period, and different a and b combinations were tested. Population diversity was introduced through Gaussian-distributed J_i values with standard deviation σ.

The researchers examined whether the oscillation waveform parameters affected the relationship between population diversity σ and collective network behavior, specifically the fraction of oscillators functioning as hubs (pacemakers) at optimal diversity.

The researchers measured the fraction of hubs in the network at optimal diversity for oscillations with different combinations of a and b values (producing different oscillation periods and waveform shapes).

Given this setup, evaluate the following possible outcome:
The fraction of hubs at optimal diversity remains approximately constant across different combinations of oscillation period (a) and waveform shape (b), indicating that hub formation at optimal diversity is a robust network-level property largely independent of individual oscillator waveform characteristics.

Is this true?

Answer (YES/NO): NO